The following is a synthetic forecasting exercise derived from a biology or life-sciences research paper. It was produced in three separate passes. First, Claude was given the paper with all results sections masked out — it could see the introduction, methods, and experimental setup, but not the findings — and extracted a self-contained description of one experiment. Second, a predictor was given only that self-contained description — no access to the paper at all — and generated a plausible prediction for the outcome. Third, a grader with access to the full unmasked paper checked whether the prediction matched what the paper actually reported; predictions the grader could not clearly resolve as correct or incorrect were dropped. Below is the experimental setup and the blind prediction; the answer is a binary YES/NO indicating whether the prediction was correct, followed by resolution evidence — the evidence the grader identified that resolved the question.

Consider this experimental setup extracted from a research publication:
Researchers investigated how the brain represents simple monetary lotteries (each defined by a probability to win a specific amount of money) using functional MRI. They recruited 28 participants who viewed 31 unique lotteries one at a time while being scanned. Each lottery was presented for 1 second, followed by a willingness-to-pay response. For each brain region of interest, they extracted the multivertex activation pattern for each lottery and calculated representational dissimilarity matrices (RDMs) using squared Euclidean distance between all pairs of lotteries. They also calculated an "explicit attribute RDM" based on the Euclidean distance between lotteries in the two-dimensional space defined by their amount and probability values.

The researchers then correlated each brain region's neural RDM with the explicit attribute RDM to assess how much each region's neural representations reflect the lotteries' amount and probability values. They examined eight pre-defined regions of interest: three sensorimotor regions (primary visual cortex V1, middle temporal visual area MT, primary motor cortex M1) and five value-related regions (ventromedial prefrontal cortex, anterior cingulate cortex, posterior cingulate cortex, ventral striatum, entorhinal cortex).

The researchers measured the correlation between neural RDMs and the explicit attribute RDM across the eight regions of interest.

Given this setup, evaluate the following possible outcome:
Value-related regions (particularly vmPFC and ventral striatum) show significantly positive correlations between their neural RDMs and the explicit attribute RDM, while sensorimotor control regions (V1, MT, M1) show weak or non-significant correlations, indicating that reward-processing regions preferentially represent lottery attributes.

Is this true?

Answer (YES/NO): NO